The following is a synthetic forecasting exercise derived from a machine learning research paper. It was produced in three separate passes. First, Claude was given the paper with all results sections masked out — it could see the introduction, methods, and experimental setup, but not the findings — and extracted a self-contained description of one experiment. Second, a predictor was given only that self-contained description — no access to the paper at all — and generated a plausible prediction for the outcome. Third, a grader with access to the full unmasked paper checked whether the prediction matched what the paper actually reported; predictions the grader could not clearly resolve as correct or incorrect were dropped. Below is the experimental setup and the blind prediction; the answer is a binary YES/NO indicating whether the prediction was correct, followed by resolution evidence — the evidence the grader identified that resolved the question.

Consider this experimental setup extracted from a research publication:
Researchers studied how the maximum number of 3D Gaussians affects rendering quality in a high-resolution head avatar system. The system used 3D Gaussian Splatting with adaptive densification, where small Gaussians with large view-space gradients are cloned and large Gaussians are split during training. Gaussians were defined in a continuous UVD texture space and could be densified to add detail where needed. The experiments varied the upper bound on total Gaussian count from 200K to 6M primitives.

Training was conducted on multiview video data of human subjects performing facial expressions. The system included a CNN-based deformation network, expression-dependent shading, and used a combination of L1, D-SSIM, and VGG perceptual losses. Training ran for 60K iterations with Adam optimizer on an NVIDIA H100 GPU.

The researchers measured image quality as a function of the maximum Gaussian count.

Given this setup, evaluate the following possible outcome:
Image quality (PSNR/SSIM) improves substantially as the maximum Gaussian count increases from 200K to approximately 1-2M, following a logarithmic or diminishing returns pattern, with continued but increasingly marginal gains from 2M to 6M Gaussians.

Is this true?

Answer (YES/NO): NO